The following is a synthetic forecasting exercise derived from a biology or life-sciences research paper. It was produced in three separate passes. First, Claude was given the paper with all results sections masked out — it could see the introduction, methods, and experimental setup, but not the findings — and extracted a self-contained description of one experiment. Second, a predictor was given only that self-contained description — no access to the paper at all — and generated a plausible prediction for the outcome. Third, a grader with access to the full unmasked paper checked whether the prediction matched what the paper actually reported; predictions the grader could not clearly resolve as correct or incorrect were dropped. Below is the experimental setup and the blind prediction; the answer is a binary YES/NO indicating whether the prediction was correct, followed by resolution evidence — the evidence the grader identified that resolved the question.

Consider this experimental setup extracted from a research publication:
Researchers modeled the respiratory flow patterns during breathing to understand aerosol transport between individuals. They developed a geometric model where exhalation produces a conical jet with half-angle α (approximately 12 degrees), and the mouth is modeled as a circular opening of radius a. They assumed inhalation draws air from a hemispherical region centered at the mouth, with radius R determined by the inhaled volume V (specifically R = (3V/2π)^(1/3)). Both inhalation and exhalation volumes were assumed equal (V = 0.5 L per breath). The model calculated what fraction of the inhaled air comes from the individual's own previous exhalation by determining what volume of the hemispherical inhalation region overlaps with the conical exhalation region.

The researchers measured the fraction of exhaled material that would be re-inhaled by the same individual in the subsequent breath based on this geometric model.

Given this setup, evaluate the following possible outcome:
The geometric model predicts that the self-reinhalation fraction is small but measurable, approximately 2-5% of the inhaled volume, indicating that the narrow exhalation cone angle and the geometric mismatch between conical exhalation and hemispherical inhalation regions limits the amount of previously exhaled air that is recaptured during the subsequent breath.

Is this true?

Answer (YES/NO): NO